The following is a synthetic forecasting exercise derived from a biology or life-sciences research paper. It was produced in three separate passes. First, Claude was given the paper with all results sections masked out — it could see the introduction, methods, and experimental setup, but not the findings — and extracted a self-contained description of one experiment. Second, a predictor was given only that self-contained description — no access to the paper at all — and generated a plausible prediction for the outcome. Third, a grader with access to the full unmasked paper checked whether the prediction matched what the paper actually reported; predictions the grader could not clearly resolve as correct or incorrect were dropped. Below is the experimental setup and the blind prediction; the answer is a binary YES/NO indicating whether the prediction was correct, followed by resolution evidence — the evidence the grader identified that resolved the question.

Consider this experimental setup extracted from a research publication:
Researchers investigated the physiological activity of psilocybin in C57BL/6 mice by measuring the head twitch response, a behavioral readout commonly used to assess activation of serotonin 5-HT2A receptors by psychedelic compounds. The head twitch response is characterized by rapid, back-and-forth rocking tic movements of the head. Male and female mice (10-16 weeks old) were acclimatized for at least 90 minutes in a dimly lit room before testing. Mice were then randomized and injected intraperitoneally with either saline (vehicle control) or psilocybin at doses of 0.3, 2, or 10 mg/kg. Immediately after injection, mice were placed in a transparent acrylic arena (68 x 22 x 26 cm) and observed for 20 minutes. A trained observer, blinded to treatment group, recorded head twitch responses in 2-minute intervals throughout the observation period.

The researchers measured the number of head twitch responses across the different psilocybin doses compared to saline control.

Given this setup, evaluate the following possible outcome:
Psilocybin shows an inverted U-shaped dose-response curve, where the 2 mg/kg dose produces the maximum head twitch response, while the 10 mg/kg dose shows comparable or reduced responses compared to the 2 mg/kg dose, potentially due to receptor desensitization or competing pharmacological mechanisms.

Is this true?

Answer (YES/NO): NO